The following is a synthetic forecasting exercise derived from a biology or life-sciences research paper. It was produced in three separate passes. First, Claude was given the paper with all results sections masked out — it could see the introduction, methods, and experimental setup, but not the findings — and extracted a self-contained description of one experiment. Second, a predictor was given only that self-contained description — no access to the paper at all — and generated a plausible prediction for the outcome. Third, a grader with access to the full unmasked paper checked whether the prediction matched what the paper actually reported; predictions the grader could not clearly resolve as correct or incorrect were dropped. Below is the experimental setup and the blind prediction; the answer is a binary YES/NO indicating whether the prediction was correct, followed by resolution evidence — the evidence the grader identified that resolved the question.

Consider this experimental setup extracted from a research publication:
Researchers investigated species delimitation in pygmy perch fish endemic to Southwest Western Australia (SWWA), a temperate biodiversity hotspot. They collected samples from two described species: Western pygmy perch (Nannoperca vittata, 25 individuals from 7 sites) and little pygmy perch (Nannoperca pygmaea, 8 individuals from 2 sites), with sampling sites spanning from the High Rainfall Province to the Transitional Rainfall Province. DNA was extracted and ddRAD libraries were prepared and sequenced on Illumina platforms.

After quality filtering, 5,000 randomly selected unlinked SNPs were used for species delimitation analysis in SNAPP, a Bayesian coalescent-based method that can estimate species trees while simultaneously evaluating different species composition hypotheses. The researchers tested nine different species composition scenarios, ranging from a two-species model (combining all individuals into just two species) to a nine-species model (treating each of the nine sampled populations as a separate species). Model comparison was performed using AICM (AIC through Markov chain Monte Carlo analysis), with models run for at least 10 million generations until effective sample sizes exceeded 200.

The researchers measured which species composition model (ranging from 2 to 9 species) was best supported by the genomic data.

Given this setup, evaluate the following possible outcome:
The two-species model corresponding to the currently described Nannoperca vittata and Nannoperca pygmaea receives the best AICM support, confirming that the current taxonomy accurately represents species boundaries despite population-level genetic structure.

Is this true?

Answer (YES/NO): NO